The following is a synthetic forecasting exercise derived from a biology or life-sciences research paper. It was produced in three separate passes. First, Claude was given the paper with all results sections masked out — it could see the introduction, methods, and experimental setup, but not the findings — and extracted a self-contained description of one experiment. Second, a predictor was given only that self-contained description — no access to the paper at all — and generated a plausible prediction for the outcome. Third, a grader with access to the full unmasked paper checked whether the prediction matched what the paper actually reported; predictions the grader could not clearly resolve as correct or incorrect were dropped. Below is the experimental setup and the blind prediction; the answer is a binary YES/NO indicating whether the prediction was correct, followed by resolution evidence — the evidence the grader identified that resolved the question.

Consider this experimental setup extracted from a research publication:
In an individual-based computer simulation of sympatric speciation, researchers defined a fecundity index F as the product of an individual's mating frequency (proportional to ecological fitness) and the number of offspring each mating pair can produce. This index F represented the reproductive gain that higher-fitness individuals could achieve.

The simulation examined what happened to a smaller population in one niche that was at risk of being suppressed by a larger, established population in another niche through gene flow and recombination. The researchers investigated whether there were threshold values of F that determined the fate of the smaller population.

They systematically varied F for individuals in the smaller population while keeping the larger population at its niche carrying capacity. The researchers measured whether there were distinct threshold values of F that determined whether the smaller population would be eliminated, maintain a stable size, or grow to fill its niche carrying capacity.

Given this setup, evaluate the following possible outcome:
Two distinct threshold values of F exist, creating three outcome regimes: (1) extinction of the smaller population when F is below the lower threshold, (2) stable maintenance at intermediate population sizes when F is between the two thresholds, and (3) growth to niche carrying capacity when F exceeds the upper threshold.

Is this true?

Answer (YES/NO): YES